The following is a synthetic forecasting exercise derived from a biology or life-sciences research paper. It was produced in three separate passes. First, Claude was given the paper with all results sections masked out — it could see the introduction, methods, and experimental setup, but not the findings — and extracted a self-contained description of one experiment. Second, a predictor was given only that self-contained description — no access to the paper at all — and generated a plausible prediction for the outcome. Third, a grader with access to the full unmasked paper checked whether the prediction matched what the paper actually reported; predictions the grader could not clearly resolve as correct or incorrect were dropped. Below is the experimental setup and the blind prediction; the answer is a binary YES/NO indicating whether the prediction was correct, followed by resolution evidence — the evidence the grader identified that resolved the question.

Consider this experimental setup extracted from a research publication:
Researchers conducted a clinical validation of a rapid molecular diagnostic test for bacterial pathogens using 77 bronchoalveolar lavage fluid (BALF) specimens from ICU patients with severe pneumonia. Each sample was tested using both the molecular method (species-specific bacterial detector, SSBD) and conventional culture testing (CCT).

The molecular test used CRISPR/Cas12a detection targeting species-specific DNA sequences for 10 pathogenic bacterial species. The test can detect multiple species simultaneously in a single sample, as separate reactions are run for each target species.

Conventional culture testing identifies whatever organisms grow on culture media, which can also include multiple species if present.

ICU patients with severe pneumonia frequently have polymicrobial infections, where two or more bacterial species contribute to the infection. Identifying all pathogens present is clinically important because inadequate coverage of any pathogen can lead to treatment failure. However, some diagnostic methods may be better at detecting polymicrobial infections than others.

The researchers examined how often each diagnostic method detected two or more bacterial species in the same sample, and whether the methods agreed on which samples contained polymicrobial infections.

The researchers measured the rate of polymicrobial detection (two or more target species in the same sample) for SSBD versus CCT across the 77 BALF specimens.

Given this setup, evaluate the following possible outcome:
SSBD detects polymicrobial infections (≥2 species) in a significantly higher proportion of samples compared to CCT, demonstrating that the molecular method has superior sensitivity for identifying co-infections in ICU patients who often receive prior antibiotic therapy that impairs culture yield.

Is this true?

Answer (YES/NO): YES